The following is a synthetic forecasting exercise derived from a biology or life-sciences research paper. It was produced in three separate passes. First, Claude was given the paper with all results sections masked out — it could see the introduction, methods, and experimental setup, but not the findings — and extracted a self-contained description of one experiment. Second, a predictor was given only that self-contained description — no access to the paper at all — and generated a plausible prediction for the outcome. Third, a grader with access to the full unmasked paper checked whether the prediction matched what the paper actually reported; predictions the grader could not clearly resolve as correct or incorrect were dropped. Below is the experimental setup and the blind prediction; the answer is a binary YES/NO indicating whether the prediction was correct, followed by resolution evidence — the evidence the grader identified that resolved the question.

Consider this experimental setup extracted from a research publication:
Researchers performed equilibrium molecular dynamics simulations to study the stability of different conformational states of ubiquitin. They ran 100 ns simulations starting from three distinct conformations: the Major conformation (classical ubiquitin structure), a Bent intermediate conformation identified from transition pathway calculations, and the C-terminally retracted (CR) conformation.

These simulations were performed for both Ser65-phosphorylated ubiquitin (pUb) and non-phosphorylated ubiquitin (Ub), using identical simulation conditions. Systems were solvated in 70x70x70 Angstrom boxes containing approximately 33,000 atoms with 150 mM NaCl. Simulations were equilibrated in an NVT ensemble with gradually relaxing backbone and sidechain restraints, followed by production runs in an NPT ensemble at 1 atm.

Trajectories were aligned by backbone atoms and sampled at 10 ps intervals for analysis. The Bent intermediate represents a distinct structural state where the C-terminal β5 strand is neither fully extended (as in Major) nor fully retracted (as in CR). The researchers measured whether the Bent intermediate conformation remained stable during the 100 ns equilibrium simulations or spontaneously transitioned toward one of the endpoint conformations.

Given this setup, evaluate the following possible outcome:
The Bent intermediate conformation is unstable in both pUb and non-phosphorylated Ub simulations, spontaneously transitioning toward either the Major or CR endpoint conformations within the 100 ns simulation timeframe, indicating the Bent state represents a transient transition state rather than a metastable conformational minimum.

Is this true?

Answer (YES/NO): NO